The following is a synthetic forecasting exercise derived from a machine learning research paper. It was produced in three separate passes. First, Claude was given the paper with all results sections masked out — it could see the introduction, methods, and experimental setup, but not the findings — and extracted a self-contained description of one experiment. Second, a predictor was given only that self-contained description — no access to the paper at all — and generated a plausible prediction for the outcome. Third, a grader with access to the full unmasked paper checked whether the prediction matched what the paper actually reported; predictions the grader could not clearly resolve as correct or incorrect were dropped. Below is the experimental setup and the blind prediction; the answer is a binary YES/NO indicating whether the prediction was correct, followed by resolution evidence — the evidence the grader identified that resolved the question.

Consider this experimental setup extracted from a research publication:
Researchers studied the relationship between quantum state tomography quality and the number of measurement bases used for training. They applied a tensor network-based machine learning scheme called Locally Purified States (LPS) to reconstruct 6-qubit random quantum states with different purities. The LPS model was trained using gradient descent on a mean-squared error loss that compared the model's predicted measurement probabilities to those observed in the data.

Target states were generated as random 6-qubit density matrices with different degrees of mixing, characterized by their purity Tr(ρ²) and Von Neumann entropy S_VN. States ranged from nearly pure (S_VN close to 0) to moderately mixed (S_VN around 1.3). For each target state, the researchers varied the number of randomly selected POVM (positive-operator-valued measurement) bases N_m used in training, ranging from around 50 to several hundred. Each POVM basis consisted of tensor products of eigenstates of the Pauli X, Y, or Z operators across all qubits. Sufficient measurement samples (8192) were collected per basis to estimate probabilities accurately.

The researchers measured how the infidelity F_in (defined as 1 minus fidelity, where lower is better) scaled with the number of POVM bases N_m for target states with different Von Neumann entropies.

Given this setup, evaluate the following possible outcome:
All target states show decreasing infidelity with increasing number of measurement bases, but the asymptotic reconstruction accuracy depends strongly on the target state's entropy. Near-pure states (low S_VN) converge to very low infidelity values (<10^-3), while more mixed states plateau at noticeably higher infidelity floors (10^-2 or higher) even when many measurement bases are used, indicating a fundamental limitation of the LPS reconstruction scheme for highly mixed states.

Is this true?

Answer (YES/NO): NO